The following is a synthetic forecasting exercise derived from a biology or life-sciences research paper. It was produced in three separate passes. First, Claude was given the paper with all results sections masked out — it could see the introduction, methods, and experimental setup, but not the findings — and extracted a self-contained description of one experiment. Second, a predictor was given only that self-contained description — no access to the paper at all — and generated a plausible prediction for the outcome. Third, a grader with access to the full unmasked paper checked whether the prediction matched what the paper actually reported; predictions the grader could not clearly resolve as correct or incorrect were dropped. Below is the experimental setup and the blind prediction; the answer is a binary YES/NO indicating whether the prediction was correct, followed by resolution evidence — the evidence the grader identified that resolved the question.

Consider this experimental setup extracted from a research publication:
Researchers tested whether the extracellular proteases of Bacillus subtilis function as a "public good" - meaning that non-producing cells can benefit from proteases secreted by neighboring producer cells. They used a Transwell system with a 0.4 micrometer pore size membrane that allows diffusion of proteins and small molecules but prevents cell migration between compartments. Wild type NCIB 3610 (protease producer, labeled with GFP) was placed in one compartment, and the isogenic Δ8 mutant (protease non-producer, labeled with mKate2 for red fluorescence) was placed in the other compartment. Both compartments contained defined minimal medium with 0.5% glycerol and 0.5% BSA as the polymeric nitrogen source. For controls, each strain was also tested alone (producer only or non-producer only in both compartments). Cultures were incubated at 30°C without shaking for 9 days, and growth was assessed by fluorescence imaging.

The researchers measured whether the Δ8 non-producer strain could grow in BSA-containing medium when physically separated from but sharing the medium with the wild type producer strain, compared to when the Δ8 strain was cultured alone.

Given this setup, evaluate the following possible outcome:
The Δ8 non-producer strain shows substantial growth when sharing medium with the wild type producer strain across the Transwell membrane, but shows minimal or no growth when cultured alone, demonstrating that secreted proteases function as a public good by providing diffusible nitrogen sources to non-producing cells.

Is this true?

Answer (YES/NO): YES